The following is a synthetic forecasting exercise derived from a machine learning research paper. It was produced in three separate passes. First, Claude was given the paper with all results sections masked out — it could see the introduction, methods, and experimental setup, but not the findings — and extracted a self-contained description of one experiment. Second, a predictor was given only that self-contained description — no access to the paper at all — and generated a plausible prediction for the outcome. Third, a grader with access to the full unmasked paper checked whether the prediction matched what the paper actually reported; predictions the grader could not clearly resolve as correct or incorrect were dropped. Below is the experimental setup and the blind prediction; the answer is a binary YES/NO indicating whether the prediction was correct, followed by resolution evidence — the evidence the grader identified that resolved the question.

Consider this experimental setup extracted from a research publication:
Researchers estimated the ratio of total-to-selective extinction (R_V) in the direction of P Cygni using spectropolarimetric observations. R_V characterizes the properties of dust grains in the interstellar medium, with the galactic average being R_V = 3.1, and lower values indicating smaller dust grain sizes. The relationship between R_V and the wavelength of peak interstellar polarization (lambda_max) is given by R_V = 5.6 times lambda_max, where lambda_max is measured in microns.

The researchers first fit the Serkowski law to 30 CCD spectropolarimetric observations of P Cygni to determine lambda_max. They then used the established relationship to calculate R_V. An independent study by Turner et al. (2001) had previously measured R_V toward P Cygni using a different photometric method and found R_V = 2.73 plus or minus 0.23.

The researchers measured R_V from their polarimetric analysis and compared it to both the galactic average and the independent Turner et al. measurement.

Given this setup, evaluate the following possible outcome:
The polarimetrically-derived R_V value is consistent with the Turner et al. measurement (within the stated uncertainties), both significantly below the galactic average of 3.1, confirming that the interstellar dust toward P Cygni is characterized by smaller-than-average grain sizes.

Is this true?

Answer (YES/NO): YES